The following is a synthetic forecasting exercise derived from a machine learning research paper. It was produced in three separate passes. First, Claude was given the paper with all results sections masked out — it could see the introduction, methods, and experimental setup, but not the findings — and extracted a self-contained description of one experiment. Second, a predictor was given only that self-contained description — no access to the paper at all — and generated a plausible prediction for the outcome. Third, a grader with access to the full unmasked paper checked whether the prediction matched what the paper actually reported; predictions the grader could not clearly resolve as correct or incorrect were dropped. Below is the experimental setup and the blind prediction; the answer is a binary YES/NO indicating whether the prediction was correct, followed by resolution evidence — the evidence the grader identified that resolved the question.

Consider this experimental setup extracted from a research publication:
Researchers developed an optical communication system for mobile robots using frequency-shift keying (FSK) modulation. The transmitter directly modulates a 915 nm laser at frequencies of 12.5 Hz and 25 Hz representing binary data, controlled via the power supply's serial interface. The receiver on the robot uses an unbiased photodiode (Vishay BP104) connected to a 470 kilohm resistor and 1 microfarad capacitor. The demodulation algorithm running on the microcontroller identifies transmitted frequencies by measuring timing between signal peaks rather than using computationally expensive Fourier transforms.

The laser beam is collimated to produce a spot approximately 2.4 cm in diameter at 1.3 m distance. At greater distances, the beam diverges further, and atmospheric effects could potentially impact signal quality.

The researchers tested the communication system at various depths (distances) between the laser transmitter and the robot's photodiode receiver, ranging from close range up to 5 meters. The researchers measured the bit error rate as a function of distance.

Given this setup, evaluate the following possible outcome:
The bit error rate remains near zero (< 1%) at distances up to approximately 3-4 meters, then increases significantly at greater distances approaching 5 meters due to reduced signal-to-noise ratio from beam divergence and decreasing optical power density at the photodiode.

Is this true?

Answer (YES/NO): NO